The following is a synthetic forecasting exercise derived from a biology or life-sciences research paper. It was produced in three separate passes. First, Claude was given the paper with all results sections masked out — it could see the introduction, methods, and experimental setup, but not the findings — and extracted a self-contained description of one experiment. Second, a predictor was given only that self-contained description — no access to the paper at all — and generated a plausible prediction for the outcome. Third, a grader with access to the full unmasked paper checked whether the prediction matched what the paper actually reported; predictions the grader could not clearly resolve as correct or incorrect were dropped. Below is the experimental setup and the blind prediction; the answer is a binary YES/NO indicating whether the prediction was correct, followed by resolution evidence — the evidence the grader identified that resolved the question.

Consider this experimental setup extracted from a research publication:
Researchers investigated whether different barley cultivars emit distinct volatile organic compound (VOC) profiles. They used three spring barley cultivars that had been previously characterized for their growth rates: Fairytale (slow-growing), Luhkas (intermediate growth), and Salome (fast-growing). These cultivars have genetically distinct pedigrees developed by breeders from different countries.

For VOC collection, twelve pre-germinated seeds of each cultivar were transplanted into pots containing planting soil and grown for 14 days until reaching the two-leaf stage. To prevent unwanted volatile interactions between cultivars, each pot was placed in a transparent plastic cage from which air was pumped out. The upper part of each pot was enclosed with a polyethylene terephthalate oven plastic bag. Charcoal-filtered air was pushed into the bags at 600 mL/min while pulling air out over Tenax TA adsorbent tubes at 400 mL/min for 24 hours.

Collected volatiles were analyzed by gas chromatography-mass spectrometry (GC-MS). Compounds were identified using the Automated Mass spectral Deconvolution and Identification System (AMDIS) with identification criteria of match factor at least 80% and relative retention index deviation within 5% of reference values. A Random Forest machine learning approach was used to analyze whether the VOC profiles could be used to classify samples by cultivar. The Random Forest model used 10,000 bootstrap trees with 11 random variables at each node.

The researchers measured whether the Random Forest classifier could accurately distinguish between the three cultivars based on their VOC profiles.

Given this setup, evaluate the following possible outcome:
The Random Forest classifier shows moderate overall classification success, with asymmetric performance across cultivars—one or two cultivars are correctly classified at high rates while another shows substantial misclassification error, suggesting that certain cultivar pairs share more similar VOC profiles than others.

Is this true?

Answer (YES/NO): NO